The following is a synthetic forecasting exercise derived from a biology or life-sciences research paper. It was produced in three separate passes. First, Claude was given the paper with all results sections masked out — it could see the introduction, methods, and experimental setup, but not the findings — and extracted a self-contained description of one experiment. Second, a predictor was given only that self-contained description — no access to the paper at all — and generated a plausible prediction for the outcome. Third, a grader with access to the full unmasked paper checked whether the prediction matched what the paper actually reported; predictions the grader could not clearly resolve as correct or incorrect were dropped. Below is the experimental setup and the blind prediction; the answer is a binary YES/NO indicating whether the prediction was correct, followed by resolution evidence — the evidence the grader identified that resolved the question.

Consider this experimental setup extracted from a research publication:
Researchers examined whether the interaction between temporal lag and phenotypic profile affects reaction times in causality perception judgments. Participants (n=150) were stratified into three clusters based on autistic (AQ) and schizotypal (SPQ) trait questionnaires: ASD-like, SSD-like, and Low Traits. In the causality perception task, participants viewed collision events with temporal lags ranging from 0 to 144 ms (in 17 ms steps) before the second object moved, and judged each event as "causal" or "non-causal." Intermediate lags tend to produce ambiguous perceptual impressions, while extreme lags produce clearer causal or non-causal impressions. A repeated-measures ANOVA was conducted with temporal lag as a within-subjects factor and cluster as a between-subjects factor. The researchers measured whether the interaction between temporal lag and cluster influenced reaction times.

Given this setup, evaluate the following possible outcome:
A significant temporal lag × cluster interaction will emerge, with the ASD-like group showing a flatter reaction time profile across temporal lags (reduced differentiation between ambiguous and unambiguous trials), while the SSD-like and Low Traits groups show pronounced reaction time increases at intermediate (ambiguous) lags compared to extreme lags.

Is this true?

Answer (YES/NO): NO